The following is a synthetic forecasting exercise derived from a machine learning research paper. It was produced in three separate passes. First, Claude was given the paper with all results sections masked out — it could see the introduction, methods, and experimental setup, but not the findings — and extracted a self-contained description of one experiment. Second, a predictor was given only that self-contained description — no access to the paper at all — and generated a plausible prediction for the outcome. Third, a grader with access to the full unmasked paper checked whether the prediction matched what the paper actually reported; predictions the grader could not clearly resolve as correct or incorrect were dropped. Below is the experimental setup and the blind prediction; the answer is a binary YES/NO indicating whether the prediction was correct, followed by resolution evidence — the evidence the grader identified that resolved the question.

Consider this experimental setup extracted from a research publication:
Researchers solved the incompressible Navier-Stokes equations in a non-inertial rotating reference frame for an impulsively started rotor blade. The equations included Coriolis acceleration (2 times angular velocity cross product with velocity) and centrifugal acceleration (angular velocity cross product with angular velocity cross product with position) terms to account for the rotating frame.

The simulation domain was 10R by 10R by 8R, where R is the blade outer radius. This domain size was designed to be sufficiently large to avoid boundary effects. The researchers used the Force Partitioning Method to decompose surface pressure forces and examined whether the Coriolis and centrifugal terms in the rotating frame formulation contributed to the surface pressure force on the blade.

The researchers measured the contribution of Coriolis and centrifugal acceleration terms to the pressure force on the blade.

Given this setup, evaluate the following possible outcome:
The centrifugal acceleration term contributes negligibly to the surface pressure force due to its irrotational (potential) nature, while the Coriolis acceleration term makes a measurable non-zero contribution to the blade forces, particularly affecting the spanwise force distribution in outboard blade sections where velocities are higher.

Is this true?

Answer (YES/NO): NO